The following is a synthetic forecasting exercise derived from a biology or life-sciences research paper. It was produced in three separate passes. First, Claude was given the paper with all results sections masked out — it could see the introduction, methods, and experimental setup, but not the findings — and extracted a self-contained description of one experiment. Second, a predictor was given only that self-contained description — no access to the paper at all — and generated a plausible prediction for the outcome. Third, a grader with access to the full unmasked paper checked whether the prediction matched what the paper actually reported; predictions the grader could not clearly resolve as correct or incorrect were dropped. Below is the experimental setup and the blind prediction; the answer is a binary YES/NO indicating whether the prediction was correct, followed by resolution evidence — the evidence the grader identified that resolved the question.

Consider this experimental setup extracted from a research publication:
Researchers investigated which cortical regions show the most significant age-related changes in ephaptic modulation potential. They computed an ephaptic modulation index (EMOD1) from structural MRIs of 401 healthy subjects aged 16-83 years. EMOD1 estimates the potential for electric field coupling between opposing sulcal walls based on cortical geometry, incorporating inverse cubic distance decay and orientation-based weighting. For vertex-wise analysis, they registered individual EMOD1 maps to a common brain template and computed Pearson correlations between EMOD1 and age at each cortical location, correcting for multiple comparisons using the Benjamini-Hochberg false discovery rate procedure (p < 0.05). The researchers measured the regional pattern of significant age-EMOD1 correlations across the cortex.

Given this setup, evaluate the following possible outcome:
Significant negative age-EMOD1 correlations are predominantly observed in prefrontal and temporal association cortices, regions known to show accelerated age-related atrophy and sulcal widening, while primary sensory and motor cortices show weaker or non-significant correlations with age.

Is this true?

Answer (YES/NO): NO